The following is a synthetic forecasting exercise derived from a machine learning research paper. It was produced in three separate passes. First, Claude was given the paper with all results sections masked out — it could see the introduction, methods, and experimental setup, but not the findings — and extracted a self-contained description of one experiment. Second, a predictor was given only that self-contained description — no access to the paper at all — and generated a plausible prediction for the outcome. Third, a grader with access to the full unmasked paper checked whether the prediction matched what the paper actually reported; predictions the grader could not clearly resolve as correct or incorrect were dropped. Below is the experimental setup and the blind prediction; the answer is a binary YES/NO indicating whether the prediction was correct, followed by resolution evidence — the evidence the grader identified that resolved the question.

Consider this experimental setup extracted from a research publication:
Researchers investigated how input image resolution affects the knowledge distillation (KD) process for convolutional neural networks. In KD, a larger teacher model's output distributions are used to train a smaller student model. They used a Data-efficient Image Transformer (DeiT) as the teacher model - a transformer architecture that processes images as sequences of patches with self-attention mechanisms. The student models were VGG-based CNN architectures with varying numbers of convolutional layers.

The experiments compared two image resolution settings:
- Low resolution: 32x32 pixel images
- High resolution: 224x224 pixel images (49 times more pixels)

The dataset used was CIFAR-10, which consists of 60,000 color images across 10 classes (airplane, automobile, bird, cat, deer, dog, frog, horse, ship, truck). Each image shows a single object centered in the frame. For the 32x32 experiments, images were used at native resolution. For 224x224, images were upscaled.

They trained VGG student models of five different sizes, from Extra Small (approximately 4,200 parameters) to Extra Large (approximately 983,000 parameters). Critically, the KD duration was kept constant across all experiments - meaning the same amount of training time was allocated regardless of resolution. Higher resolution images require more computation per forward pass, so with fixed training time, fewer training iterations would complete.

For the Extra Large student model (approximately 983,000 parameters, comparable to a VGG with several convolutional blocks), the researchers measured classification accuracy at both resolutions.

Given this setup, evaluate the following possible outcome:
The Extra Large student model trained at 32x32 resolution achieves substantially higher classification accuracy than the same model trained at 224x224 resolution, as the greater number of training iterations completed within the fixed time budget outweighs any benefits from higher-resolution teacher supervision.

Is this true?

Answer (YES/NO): YES